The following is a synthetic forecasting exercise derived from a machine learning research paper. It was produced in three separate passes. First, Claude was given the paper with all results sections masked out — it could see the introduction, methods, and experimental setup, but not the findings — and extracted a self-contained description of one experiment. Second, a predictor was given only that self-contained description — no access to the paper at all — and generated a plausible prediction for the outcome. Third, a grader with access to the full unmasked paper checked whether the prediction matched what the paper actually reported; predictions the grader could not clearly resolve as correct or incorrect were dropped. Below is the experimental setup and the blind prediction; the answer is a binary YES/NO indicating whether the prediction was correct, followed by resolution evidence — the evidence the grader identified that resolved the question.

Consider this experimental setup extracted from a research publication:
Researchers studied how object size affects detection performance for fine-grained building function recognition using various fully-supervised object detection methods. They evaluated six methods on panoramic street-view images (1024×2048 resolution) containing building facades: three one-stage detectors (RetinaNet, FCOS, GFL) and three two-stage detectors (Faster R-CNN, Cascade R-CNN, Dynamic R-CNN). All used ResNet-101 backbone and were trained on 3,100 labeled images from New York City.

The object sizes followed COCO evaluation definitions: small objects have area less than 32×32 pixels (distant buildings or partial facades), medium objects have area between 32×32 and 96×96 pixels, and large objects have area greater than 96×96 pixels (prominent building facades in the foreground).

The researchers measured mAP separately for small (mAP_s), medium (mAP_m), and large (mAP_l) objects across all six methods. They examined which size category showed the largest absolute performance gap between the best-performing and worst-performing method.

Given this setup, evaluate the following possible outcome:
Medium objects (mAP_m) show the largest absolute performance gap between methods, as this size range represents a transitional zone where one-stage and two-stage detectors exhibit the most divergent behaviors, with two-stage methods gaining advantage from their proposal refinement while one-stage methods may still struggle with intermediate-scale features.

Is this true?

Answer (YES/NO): YES